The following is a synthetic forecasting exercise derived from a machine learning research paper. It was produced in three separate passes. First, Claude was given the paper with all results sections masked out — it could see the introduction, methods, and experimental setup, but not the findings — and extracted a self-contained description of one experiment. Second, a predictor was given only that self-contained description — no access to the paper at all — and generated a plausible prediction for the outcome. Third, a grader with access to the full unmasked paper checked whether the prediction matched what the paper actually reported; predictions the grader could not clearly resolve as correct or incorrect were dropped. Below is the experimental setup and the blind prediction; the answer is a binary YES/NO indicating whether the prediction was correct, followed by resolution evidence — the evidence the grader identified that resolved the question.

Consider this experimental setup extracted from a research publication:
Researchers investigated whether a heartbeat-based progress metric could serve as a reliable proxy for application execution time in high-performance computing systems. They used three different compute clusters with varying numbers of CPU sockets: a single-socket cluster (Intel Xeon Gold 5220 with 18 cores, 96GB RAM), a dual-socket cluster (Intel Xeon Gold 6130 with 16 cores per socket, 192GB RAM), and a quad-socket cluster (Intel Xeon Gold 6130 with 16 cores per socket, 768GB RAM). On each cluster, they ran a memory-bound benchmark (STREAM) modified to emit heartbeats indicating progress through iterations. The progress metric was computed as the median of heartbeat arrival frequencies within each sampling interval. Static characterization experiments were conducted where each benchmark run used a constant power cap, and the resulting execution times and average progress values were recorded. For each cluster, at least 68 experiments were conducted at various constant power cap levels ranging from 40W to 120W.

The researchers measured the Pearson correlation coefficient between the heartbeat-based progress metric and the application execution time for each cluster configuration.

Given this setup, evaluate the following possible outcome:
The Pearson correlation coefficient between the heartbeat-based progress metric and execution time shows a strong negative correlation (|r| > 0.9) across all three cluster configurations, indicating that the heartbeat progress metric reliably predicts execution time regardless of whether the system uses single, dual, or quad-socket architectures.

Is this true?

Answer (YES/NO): NO